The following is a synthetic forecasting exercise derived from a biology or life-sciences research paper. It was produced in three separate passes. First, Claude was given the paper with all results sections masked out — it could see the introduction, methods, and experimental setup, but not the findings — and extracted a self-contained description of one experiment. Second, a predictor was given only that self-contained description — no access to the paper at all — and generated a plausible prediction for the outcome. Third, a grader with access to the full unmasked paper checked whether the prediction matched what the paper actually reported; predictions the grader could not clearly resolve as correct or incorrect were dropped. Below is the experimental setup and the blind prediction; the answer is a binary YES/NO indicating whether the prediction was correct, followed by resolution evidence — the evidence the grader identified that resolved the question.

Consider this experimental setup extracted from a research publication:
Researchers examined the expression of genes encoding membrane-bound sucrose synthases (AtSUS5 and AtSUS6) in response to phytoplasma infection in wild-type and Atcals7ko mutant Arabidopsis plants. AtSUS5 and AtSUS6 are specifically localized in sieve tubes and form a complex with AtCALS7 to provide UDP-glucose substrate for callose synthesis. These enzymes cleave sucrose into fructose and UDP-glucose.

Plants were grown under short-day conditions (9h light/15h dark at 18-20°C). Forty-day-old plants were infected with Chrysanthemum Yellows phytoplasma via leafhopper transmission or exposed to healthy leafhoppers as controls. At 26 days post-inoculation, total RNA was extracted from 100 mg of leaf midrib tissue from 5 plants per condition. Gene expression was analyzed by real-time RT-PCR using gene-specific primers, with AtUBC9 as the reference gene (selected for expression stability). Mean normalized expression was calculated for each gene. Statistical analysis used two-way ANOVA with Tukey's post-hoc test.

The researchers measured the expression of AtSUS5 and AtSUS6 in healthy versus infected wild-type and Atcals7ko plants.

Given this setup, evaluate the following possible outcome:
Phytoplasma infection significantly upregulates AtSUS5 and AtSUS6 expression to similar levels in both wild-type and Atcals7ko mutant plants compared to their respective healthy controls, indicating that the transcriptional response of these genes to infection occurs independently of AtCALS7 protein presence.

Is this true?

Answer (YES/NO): YES